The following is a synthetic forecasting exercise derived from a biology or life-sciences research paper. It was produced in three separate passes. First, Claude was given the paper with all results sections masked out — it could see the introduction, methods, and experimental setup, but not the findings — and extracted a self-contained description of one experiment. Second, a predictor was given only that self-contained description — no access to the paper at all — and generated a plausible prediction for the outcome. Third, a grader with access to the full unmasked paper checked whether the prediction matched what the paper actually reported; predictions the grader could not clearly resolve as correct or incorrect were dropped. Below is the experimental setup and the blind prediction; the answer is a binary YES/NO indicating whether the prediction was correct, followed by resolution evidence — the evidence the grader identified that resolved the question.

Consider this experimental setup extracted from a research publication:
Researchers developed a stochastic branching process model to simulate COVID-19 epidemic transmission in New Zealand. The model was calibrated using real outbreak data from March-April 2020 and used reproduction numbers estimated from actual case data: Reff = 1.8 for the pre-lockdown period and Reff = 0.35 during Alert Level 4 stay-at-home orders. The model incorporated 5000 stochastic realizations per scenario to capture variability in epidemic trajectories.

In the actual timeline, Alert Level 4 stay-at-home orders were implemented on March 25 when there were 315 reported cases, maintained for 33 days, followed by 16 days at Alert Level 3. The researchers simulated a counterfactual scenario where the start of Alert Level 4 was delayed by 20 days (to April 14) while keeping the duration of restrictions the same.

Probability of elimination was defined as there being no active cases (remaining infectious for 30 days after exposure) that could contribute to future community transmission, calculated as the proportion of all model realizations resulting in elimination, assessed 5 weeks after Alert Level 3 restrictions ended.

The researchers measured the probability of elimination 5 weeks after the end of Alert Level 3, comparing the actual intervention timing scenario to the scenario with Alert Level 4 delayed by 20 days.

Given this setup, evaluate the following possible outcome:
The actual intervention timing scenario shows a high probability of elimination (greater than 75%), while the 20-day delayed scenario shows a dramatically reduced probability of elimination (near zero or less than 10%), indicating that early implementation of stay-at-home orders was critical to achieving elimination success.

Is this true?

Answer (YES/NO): NO